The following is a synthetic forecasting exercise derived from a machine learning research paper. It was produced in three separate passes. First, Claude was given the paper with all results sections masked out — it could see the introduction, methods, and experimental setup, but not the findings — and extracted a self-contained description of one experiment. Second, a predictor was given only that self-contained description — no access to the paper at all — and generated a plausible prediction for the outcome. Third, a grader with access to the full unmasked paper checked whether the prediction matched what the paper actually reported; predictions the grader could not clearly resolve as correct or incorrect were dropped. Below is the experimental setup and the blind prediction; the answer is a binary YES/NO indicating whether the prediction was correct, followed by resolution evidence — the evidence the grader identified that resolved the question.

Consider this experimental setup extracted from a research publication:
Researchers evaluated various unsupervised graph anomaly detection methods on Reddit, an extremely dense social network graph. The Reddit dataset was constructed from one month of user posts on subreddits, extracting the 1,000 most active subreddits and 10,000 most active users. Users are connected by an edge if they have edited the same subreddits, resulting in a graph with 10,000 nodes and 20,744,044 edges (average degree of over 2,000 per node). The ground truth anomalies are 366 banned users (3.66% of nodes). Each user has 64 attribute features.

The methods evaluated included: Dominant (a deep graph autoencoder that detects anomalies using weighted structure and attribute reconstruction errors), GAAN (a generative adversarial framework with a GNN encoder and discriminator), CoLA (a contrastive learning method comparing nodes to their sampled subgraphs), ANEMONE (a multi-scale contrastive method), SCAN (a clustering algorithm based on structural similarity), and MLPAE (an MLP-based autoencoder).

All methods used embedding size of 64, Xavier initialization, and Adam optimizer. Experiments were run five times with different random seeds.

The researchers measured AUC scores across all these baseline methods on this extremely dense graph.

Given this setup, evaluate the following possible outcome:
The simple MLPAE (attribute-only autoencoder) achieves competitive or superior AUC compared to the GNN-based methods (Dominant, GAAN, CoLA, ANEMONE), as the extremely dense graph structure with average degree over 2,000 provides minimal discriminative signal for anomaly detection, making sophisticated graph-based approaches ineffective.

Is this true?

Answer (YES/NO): NO